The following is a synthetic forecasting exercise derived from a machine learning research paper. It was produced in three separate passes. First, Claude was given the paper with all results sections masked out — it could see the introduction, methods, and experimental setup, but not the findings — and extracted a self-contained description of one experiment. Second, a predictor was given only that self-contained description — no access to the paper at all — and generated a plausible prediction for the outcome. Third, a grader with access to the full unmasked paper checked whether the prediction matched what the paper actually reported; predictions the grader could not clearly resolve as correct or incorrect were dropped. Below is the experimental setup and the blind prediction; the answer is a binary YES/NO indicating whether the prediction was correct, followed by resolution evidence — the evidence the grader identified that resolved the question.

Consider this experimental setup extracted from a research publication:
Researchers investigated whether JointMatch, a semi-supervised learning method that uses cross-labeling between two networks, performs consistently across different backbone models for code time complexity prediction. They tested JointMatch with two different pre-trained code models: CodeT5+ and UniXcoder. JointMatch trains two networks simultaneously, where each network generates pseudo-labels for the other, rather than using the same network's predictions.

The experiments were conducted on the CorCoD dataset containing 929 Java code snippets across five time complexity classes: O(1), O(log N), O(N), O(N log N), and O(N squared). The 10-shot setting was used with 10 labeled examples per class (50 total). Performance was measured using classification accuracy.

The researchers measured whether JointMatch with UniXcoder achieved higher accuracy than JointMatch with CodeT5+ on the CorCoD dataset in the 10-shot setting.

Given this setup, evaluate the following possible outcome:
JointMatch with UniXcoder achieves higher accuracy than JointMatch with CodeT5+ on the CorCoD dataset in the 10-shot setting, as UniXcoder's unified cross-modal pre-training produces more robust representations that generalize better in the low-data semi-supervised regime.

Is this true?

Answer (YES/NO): YES